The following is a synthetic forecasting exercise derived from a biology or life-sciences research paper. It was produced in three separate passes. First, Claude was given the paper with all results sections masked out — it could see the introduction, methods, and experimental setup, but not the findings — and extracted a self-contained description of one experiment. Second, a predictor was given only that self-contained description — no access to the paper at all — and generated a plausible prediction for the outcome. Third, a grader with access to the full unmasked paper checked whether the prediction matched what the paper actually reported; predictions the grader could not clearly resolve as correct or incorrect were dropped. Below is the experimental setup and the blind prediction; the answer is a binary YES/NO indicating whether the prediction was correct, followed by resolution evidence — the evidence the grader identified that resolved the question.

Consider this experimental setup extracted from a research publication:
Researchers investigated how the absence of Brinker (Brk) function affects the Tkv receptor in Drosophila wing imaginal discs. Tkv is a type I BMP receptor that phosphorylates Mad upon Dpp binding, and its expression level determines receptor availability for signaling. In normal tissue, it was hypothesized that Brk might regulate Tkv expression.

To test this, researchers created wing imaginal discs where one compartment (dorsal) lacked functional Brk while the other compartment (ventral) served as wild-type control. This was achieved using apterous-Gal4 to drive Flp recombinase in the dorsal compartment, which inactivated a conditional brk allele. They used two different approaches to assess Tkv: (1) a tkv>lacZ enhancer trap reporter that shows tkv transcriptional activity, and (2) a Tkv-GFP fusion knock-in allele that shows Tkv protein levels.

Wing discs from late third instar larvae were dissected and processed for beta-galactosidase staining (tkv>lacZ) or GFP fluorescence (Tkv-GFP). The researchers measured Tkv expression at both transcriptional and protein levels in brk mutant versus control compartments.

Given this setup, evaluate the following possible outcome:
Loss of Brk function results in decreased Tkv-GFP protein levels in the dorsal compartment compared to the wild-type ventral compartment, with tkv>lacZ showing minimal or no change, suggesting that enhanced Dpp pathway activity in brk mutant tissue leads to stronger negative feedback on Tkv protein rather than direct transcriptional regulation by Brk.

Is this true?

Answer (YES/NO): NO